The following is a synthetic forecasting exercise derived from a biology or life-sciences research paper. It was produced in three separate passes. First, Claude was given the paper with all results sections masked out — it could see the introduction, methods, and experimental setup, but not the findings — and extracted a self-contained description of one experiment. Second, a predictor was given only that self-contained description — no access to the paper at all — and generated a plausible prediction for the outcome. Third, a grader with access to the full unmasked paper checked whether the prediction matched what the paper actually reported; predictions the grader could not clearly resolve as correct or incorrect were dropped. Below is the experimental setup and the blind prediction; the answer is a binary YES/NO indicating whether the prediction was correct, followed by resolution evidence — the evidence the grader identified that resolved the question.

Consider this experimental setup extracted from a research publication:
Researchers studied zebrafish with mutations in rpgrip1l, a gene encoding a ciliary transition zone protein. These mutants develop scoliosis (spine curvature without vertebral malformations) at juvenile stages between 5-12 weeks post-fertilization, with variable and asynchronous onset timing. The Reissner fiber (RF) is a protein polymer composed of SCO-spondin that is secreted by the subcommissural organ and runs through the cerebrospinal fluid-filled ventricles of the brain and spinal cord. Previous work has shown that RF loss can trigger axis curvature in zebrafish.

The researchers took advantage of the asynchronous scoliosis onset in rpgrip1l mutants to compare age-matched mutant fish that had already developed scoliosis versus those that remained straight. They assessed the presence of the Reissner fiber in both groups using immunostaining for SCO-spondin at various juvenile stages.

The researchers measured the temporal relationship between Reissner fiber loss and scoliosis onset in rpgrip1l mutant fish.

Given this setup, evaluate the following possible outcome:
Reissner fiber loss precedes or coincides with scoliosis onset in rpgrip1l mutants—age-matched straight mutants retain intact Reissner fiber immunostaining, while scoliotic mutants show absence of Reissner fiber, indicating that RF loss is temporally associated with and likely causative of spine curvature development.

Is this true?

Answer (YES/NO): YES